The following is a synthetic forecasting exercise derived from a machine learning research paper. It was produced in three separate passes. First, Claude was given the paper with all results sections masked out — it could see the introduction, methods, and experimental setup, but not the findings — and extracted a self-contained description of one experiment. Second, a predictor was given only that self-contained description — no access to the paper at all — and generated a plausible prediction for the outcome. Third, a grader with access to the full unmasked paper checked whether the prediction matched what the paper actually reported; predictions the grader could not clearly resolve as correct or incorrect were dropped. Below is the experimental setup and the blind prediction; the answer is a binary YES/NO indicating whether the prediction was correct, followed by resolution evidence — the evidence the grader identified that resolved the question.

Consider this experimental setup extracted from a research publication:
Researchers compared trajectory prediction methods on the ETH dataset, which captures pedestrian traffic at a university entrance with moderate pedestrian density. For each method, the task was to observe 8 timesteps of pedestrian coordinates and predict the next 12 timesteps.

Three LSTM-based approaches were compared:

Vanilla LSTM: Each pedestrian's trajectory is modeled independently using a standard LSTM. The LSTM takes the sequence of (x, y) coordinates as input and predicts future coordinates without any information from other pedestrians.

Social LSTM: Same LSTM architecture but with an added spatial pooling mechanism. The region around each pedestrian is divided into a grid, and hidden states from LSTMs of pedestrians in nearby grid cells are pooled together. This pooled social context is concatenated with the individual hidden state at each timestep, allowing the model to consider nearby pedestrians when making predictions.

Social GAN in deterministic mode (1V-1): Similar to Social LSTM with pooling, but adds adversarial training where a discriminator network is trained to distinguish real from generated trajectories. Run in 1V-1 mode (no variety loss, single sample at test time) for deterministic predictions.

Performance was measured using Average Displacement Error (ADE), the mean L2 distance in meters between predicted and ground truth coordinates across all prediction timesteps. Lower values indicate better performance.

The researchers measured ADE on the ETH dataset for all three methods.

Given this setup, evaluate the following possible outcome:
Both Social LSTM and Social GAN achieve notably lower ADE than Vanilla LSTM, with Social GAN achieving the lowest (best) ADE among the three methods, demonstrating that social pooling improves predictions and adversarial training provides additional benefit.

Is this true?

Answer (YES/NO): NO